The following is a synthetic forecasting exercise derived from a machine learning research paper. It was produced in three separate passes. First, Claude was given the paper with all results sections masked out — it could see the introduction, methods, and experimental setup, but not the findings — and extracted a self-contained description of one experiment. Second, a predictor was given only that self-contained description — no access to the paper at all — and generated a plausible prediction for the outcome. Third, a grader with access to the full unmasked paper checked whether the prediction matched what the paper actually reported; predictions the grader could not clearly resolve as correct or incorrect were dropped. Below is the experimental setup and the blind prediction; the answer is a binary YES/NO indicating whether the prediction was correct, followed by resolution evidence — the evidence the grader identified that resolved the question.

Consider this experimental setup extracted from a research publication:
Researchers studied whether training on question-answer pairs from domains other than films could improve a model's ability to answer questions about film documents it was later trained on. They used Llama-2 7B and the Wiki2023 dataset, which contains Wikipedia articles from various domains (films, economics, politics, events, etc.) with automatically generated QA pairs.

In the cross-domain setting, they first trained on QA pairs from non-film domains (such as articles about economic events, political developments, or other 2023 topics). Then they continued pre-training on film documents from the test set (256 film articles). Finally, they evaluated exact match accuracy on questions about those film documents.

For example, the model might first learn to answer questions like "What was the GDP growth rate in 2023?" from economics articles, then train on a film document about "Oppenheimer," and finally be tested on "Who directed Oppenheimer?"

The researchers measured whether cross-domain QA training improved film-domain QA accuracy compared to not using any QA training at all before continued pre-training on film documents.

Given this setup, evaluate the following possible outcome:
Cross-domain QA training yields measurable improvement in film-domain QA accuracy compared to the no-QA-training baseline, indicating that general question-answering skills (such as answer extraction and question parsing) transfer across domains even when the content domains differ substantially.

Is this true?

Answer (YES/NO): YES